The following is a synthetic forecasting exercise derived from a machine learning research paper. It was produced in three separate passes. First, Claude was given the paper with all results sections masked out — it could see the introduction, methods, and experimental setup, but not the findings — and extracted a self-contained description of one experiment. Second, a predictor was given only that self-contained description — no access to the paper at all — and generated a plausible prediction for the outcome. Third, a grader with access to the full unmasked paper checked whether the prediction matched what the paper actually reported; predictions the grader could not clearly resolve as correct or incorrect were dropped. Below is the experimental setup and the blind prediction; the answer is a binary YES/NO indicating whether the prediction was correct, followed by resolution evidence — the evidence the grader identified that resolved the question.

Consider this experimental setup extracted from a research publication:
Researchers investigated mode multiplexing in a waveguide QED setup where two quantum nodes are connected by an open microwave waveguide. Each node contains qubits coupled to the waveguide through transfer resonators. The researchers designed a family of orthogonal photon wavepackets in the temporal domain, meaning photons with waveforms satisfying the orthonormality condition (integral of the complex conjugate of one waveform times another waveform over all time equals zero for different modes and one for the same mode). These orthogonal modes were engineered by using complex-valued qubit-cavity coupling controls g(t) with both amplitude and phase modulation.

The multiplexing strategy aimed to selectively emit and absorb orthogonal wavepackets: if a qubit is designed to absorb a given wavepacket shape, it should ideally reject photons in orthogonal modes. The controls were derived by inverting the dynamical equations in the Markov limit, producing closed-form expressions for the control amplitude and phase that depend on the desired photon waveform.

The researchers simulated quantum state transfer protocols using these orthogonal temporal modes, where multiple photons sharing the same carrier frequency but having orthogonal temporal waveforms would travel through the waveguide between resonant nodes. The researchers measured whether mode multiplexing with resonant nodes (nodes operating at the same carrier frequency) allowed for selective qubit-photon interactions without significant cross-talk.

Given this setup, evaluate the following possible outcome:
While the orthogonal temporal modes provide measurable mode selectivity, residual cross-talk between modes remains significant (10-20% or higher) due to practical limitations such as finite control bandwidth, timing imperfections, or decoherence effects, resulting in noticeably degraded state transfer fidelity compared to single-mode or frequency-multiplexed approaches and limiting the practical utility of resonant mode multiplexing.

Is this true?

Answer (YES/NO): NO